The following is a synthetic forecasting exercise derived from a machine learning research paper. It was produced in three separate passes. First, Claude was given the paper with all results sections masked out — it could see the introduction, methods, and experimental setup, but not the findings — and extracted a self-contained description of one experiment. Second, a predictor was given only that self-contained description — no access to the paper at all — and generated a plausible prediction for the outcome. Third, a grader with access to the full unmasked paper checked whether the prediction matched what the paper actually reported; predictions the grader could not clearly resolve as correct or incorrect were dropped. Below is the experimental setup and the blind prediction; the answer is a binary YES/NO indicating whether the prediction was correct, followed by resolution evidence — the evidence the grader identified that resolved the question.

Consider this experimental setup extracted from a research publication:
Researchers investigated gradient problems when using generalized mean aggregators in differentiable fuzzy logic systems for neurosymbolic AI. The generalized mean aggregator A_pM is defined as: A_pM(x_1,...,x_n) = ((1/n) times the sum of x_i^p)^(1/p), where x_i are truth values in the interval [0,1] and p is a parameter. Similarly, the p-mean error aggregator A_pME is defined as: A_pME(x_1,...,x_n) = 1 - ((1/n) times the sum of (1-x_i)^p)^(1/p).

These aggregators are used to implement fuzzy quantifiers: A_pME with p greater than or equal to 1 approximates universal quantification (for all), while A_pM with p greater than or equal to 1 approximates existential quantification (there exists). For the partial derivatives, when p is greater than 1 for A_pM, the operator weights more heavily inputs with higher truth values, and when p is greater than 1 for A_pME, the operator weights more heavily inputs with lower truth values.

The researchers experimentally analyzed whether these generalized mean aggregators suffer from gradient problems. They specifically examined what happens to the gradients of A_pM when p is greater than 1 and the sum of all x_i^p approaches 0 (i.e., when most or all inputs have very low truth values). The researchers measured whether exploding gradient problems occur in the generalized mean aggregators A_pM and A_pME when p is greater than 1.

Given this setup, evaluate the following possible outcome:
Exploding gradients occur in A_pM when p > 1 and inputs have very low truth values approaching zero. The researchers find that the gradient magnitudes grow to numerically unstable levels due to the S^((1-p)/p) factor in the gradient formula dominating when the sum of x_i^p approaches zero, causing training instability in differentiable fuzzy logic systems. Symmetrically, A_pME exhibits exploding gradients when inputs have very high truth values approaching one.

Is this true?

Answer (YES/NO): YES